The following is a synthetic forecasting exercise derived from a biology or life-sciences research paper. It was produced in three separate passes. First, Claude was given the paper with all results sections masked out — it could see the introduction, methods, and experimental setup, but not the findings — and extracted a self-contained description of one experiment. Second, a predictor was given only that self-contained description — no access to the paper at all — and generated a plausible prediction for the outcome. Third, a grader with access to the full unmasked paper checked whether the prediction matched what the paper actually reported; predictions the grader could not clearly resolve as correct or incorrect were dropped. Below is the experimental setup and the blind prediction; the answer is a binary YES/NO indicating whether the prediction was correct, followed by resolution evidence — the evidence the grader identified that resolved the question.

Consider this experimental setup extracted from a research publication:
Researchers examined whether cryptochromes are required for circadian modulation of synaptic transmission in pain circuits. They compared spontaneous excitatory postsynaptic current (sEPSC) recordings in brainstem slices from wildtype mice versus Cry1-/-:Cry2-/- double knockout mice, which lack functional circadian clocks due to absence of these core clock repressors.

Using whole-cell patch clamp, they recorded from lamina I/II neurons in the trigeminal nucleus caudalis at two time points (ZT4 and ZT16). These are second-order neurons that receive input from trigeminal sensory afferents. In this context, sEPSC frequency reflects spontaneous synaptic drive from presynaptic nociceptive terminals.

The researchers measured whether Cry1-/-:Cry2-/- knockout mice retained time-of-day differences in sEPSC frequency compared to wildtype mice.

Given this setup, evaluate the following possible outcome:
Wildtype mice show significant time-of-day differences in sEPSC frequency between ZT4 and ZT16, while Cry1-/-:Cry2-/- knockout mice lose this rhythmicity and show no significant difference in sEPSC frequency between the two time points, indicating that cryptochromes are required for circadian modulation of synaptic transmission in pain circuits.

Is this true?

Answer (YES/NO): YES